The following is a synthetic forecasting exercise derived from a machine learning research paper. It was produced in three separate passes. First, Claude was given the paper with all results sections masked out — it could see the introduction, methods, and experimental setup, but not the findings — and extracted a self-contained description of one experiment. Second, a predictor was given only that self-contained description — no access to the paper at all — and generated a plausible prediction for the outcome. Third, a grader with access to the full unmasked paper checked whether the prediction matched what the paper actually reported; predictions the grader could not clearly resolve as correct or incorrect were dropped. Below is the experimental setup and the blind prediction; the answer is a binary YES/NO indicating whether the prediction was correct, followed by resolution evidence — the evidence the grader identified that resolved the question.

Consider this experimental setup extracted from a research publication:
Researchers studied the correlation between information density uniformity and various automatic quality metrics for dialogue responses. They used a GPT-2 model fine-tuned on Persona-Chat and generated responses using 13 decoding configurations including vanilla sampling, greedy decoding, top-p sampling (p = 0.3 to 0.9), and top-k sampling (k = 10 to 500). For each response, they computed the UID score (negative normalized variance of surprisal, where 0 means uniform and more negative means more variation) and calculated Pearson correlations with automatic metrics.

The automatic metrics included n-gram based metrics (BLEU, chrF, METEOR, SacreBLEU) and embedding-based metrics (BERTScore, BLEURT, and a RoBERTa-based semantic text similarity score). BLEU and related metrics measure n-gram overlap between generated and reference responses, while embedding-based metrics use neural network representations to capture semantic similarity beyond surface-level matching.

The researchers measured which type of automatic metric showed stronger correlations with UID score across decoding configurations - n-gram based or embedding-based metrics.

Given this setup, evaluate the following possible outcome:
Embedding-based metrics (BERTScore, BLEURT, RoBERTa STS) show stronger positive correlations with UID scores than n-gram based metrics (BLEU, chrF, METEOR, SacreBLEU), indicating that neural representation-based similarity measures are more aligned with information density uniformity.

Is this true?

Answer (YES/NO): YES